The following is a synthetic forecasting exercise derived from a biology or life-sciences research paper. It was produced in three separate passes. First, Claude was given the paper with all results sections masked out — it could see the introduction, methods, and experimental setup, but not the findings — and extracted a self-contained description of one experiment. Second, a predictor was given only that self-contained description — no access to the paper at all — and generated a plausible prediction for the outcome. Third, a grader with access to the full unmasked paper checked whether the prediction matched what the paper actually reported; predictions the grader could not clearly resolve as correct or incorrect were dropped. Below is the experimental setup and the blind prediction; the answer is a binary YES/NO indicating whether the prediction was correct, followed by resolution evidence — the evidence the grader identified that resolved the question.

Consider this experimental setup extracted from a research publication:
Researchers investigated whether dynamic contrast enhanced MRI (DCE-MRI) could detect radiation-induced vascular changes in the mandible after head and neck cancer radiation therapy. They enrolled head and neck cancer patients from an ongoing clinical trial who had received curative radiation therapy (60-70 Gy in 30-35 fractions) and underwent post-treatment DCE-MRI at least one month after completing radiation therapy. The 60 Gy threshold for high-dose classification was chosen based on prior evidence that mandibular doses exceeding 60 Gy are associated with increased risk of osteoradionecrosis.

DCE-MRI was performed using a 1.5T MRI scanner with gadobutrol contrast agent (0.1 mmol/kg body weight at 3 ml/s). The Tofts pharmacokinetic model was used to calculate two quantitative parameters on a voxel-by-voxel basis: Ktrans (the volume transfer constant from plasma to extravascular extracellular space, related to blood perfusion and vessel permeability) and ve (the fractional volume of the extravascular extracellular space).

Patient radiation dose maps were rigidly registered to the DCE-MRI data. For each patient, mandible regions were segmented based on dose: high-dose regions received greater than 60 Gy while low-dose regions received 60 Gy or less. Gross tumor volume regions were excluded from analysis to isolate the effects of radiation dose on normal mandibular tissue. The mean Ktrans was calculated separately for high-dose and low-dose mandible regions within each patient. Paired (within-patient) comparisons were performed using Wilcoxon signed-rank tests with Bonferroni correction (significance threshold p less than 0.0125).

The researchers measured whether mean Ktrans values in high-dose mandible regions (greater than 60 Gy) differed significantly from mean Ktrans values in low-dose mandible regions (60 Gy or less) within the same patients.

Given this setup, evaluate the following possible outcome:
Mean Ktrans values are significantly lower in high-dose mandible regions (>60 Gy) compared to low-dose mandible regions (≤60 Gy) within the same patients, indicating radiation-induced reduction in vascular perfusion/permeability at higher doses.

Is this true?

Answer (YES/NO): NO